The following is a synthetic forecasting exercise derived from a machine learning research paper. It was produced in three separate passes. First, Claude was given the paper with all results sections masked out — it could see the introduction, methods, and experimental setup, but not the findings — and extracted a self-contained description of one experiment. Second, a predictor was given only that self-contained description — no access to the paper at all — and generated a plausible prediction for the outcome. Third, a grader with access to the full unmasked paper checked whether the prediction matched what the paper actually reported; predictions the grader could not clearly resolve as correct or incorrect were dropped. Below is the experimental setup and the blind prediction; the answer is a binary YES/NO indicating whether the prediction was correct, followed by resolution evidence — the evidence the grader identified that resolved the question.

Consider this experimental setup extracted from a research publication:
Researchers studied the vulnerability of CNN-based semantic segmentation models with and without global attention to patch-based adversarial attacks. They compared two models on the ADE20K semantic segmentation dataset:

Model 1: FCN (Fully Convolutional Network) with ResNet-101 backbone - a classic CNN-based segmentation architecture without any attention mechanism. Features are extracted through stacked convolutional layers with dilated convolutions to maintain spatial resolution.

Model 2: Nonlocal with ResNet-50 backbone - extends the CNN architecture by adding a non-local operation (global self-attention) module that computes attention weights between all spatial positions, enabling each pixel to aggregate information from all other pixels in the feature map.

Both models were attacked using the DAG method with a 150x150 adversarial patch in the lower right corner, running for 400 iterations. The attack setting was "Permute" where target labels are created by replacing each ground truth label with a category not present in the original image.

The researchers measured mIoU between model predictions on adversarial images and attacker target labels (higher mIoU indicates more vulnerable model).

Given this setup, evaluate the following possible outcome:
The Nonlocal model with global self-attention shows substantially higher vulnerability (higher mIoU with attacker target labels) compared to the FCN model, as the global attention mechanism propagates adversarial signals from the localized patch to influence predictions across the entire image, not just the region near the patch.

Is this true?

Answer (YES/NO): YES